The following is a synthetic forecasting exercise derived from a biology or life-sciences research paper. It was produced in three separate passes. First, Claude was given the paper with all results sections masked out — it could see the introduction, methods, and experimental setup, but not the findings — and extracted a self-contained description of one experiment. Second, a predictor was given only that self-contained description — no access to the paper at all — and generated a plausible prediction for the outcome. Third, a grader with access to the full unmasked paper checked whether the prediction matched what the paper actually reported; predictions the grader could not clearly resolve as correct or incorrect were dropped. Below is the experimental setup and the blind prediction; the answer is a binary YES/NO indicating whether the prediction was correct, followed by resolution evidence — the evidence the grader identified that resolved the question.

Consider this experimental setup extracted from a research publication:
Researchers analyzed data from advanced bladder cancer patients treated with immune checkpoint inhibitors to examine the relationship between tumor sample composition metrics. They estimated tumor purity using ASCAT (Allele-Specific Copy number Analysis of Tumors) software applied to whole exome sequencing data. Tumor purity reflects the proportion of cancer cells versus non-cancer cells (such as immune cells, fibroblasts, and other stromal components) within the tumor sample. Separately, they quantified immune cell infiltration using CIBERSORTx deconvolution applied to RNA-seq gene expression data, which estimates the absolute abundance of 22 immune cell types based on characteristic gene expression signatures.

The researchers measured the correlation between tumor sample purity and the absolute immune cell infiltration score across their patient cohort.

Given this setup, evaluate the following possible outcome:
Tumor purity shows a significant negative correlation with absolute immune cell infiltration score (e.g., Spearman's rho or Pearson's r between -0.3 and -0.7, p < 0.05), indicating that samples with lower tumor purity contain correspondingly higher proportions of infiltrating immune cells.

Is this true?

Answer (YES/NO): NO